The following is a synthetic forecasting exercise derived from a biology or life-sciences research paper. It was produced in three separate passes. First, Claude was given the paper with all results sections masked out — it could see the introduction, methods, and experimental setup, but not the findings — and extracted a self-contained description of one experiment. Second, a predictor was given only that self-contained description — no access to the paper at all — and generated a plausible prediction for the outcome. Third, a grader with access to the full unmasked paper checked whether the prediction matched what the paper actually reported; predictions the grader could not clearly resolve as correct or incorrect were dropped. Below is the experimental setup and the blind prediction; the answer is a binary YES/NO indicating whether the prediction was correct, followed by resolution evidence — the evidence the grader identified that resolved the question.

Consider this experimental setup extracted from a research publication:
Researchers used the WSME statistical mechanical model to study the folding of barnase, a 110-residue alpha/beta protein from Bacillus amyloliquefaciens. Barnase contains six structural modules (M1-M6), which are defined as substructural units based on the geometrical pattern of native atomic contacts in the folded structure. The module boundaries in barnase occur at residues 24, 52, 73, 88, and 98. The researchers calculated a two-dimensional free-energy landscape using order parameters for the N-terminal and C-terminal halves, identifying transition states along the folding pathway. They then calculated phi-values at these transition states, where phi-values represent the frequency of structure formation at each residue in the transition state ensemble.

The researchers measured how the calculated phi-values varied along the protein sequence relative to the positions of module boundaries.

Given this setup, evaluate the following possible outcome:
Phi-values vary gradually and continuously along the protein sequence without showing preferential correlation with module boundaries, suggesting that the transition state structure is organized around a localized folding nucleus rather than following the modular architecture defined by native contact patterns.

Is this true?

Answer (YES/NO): NO